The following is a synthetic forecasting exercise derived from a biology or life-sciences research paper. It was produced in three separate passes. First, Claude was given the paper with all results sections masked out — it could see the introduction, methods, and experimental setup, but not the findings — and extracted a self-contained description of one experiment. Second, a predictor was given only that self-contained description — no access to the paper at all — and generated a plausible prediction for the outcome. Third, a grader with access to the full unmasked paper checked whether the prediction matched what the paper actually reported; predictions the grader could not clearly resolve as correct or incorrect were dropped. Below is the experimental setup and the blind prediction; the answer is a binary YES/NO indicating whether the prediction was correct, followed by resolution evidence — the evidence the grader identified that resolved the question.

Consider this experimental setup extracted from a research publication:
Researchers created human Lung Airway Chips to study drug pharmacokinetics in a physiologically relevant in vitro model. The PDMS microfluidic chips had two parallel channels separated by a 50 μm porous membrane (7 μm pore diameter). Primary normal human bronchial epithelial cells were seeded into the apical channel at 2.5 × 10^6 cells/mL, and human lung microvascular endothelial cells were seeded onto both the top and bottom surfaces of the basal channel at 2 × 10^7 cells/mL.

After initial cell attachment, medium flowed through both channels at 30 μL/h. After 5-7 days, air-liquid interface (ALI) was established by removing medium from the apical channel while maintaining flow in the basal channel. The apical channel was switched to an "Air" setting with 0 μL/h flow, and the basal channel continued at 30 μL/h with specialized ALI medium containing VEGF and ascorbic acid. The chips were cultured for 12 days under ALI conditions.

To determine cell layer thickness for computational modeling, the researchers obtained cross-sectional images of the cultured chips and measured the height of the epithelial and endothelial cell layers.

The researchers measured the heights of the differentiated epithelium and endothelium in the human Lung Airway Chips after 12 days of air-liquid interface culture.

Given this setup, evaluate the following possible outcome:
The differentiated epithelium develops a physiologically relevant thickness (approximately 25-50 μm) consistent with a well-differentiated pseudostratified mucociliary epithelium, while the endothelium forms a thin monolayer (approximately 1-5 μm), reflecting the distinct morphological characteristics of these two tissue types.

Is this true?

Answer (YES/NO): NO